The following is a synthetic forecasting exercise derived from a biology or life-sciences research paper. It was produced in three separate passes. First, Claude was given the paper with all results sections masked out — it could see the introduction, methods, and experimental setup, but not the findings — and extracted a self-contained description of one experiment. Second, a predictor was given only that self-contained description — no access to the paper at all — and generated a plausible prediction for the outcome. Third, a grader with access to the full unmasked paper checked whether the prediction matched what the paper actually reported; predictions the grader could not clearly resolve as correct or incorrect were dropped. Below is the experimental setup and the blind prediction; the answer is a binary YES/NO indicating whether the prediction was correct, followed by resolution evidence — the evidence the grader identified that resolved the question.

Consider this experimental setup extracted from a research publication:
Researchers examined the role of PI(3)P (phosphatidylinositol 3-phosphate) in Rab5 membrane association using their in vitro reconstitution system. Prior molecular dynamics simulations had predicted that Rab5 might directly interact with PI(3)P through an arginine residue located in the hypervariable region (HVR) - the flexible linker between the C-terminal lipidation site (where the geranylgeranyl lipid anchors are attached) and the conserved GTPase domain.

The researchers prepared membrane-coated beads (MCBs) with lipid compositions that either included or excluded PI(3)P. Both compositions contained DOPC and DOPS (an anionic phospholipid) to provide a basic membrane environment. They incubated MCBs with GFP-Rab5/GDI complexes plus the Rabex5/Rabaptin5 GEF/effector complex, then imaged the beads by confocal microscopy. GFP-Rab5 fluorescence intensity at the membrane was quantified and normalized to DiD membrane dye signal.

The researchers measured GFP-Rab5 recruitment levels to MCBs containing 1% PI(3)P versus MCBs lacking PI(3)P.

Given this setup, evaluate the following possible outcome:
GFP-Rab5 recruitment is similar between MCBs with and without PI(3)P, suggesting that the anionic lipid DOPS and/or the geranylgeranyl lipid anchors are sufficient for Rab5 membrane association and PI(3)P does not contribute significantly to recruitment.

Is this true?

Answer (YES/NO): NO